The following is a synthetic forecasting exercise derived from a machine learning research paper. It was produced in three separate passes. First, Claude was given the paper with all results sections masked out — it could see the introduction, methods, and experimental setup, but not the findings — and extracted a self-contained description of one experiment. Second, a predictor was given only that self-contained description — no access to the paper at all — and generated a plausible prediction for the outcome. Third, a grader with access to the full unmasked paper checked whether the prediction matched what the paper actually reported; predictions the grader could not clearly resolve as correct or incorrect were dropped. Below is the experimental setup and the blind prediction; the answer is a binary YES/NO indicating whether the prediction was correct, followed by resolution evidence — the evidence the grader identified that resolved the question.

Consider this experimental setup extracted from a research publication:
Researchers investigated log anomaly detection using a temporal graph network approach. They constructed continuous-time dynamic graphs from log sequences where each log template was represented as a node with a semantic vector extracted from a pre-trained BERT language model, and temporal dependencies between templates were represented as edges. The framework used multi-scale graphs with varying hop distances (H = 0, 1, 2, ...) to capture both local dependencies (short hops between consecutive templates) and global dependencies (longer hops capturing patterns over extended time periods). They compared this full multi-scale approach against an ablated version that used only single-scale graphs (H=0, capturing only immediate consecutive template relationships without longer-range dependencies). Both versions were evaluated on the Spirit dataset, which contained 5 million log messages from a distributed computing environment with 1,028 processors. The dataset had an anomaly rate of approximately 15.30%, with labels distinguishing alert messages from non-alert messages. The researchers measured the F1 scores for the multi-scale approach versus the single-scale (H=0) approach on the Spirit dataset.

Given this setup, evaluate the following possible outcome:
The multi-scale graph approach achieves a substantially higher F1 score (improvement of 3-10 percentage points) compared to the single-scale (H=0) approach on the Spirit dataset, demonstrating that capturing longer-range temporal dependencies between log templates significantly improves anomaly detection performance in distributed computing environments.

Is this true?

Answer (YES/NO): NO